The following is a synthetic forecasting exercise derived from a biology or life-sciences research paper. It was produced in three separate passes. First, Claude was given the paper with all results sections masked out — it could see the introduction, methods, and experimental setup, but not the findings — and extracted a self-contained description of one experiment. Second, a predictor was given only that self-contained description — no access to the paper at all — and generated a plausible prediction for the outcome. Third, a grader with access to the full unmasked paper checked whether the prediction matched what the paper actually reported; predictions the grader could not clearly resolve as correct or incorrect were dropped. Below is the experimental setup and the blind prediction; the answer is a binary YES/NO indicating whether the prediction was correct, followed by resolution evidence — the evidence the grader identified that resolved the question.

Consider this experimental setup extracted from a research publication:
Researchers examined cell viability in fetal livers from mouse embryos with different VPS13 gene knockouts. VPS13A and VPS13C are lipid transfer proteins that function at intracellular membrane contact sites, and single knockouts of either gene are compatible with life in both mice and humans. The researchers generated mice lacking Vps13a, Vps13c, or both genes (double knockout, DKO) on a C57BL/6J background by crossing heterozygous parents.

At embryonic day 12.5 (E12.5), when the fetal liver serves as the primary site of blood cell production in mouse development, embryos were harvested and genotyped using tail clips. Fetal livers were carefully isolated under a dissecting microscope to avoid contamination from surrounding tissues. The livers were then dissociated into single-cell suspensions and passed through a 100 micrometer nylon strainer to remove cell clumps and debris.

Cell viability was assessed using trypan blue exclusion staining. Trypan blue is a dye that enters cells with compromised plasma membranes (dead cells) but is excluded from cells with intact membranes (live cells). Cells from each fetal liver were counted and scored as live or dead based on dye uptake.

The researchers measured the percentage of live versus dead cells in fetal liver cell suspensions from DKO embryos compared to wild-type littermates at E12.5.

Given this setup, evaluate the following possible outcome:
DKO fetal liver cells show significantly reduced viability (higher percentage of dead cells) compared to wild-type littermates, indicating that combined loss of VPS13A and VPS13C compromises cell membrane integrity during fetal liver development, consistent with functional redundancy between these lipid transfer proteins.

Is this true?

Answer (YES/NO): YES